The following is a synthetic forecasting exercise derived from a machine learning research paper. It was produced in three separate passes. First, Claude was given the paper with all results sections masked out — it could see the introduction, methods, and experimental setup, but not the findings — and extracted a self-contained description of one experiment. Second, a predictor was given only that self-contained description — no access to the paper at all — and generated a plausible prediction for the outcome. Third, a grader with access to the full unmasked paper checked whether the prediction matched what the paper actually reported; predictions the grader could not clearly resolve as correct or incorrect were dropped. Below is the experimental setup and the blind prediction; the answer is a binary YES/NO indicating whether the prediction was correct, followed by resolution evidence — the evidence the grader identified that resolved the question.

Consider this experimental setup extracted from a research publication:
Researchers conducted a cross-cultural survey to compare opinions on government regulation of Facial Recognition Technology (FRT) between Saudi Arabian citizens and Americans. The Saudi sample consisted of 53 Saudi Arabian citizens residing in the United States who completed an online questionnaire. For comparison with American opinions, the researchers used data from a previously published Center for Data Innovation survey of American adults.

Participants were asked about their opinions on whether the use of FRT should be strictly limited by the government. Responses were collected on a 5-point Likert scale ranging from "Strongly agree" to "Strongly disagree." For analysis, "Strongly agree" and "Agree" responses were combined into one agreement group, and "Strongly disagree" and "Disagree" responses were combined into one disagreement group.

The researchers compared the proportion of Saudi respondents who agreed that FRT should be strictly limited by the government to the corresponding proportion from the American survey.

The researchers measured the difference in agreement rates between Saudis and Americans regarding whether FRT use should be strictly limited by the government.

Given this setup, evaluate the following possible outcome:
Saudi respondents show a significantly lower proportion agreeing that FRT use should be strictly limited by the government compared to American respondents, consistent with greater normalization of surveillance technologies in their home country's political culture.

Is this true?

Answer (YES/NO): NO